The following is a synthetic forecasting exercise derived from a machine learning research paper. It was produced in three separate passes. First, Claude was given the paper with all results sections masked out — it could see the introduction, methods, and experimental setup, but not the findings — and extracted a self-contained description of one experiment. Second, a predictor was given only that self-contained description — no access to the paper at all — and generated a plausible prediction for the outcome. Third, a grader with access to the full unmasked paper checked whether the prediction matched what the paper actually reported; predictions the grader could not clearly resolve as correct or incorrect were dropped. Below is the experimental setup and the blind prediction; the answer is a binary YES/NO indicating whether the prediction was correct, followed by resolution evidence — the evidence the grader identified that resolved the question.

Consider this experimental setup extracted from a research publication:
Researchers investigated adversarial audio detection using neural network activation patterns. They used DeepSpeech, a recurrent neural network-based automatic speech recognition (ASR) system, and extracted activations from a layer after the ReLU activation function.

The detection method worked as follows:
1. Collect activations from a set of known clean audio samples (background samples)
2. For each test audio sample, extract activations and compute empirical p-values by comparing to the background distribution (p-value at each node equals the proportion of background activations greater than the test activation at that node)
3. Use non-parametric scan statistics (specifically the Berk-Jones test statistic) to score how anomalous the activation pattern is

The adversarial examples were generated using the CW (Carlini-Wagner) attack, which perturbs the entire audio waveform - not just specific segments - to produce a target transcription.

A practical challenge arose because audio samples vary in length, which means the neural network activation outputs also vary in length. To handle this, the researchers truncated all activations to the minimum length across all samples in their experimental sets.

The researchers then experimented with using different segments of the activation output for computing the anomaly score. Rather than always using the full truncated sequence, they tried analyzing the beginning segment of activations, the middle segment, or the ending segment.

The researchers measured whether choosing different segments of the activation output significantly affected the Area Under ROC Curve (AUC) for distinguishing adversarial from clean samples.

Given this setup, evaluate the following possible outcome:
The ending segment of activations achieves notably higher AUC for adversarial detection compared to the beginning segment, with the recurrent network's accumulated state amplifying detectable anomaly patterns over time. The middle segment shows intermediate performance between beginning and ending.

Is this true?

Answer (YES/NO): NO